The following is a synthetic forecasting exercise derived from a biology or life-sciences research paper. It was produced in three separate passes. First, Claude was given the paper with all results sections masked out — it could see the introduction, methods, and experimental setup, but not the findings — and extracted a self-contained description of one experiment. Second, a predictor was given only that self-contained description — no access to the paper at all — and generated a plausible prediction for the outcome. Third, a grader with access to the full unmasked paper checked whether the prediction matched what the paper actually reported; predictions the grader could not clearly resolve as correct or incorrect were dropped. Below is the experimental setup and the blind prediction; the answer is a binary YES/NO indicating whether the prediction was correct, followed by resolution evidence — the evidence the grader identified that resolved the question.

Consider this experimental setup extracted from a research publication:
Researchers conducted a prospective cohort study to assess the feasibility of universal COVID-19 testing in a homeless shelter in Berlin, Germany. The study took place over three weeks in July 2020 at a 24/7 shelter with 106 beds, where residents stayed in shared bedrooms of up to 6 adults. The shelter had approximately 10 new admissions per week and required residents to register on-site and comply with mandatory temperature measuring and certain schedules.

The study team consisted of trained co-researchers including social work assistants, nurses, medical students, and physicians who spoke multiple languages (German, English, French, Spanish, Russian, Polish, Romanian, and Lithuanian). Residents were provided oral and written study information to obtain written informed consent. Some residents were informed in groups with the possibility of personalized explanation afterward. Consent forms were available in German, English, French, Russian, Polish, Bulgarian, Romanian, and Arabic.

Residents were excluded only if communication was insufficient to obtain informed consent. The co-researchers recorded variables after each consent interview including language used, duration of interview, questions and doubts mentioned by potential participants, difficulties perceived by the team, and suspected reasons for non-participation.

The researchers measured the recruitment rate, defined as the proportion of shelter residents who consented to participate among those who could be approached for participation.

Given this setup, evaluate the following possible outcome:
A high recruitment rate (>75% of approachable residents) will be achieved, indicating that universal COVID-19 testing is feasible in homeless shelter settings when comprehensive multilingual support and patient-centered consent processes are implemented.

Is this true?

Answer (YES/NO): NO